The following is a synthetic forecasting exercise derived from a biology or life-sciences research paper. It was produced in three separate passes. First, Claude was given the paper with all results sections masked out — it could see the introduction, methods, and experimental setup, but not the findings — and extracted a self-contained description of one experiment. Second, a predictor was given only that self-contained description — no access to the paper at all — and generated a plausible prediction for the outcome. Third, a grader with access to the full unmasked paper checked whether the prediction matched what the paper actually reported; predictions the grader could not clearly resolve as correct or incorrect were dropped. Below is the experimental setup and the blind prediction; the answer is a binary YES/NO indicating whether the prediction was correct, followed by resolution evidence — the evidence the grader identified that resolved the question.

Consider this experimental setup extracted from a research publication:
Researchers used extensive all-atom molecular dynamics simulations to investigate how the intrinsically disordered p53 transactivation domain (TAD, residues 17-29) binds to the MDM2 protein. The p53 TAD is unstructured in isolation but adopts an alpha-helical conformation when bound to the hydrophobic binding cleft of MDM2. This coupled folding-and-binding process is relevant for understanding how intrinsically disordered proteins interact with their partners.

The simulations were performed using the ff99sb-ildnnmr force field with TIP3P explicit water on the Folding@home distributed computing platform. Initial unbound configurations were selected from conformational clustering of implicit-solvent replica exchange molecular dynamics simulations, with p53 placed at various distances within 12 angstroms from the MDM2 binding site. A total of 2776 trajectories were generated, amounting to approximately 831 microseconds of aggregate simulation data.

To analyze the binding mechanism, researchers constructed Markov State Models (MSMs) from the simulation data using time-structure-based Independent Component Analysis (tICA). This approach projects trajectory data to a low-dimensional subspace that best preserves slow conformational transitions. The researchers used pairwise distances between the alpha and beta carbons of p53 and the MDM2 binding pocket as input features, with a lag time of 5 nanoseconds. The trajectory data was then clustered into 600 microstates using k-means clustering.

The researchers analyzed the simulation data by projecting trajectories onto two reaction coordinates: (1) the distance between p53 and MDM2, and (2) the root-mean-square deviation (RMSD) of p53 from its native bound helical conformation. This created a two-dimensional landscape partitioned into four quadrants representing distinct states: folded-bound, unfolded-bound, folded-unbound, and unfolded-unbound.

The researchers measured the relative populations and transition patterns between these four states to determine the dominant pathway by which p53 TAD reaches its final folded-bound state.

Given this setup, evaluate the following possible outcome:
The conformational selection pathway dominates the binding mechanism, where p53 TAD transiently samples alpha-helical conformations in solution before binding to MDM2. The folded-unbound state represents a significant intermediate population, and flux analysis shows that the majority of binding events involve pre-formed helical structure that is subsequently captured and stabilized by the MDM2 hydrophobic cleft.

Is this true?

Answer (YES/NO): NO